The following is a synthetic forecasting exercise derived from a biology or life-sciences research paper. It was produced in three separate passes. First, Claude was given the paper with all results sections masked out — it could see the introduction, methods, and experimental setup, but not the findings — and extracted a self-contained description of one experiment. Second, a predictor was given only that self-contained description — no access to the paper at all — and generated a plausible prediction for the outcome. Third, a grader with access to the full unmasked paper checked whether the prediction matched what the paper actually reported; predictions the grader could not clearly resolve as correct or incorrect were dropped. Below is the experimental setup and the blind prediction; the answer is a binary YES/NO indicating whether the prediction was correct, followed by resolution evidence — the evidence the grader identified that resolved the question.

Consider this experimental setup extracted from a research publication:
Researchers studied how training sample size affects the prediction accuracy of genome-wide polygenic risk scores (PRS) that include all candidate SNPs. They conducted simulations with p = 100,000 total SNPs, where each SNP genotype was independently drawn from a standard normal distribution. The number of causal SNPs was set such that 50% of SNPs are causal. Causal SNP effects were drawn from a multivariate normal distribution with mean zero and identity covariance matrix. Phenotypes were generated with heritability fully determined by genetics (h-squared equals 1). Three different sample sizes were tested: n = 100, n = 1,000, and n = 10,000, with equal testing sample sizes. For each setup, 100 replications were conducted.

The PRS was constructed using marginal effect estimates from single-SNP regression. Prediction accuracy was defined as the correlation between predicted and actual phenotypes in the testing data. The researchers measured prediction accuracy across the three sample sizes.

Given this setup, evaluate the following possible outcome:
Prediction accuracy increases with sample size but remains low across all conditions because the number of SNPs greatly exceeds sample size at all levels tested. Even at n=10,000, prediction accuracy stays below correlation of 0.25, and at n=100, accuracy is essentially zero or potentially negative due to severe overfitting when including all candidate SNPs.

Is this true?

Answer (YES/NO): NO